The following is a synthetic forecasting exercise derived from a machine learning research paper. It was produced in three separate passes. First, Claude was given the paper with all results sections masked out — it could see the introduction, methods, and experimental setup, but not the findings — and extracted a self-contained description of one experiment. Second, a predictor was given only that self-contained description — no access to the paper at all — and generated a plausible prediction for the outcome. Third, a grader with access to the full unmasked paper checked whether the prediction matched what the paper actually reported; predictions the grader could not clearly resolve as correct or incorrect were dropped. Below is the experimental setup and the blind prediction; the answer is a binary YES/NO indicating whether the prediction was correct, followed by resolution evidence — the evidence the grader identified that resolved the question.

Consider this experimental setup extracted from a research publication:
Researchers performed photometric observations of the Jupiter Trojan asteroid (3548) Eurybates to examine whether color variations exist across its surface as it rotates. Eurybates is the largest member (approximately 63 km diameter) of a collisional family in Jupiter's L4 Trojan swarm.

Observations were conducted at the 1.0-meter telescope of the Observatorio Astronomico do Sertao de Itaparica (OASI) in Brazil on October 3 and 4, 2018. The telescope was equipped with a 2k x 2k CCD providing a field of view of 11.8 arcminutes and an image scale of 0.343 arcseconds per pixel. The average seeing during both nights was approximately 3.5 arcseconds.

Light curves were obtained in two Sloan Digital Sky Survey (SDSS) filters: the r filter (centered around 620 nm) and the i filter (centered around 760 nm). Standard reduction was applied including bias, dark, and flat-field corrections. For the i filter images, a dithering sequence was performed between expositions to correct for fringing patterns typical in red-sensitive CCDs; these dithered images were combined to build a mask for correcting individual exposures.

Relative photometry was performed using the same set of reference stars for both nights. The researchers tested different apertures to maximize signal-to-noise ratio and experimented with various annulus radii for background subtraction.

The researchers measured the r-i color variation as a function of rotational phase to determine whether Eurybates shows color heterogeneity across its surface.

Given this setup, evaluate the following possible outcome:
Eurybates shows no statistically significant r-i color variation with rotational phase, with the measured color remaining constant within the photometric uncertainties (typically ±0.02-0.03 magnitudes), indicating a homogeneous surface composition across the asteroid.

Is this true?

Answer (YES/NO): NO